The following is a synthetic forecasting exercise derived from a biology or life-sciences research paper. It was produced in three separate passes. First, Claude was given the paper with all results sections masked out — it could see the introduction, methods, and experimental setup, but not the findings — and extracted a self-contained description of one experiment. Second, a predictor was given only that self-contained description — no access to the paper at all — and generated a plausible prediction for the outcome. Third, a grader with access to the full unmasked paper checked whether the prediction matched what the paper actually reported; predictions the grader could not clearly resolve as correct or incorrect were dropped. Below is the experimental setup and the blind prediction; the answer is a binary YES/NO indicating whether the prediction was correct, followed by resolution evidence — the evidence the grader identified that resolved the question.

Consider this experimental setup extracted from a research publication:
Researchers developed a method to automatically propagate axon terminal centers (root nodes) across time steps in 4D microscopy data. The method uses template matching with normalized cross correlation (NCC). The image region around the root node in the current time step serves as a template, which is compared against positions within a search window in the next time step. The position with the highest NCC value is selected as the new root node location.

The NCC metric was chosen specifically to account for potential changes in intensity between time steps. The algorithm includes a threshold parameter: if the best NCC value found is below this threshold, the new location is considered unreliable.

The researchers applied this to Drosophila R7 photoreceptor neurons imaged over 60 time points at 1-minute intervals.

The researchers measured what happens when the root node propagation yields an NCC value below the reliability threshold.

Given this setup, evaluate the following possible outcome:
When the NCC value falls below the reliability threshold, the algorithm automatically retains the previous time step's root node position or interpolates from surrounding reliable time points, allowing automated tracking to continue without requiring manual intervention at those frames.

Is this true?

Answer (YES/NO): NO